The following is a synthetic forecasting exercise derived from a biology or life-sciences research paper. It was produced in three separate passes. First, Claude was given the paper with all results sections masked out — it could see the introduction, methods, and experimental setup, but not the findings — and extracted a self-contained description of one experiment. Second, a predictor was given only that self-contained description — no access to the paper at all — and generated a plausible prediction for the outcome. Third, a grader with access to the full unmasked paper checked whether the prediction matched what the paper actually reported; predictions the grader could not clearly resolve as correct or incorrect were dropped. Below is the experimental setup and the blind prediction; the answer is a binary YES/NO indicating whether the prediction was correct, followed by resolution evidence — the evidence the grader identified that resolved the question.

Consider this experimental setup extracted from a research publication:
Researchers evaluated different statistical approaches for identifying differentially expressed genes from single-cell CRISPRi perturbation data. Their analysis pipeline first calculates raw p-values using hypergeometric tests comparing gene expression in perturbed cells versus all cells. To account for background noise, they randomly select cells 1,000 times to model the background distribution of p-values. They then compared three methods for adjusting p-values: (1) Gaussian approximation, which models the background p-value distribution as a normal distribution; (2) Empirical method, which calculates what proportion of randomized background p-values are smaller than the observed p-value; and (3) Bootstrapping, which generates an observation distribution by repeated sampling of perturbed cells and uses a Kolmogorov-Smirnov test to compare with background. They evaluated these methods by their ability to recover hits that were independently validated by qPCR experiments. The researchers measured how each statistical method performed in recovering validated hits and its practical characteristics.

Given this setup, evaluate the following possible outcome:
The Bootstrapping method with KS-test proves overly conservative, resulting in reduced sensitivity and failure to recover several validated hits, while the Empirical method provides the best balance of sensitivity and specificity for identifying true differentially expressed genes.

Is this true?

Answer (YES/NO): NO